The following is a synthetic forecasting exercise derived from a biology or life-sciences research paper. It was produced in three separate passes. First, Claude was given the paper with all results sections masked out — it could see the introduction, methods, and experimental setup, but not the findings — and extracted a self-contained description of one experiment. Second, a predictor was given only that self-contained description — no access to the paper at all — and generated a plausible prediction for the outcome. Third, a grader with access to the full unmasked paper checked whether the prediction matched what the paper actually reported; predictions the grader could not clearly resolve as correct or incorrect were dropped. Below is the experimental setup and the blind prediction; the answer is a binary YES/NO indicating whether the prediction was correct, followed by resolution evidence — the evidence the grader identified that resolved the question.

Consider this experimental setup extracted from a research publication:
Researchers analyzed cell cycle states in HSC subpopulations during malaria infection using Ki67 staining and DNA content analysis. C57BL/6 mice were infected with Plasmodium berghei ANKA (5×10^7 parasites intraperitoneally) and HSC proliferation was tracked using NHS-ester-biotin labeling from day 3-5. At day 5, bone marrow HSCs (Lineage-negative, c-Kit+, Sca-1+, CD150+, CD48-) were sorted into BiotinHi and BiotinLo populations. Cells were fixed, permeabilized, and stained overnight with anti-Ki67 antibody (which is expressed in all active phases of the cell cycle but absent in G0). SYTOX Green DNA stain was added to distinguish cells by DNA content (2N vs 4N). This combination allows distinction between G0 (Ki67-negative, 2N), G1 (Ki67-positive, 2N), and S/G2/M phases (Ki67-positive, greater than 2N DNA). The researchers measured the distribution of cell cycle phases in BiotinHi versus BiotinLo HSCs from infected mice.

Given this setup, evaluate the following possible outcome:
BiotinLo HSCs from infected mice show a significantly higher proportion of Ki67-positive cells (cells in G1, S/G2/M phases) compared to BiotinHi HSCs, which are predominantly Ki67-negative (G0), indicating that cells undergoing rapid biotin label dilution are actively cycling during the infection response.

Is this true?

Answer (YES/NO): YES